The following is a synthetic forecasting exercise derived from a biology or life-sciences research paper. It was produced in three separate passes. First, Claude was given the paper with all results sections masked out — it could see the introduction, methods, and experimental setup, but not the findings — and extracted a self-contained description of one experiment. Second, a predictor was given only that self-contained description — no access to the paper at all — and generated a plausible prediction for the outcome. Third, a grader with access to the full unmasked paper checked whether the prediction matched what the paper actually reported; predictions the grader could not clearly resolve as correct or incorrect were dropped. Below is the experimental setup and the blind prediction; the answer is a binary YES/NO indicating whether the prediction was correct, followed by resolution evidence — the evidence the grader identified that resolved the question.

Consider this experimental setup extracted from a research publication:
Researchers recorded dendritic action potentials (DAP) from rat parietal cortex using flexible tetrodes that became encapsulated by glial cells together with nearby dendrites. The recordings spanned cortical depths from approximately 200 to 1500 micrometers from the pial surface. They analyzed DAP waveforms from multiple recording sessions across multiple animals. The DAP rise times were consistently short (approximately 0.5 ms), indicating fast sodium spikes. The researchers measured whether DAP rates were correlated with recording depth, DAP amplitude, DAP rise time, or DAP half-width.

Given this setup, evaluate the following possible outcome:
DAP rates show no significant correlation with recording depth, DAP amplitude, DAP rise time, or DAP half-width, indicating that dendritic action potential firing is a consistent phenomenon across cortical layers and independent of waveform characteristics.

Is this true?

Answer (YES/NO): YES